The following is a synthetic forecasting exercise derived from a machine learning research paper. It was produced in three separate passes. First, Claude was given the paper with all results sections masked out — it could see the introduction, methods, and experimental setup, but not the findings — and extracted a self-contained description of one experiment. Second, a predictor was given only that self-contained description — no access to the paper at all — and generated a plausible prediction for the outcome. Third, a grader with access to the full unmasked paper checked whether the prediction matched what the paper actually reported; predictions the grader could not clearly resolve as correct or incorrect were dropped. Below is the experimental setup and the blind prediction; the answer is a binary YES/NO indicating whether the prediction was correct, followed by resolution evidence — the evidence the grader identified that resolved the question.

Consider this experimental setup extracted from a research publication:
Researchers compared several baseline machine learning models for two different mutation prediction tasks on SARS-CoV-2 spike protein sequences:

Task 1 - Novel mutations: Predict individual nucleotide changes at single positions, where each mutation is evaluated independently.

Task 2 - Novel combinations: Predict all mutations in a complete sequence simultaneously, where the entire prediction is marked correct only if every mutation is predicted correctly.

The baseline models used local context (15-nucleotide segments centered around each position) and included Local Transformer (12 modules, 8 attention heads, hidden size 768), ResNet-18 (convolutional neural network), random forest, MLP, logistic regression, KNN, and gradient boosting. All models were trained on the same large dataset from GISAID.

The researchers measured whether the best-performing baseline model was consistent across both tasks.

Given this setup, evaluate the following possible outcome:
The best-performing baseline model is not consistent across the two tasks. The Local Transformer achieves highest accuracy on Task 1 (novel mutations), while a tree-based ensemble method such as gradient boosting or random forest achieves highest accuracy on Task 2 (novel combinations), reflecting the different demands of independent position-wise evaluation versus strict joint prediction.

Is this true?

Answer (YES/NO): NO